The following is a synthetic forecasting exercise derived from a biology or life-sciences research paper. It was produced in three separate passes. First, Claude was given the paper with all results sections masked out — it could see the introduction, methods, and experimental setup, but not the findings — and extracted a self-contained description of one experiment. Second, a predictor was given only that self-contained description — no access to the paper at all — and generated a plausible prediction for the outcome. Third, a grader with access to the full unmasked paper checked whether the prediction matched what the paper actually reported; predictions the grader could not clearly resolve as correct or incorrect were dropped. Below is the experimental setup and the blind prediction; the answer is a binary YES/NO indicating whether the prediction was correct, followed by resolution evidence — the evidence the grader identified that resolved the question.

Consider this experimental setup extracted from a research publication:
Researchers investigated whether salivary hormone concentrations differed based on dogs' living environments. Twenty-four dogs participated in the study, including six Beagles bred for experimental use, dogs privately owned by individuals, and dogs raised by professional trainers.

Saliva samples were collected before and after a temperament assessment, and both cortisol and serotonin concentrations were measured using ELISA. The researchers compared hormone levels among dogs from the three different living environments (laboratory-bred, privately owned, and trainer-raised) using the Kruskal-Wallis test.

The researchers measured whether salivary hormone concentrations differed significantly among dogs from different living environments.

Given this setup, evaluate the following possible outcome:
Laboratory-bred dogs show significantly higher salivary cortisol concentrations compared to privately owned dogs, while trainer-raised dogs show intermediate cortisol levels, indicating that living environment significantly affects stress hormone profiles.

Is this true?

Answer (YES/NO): NO